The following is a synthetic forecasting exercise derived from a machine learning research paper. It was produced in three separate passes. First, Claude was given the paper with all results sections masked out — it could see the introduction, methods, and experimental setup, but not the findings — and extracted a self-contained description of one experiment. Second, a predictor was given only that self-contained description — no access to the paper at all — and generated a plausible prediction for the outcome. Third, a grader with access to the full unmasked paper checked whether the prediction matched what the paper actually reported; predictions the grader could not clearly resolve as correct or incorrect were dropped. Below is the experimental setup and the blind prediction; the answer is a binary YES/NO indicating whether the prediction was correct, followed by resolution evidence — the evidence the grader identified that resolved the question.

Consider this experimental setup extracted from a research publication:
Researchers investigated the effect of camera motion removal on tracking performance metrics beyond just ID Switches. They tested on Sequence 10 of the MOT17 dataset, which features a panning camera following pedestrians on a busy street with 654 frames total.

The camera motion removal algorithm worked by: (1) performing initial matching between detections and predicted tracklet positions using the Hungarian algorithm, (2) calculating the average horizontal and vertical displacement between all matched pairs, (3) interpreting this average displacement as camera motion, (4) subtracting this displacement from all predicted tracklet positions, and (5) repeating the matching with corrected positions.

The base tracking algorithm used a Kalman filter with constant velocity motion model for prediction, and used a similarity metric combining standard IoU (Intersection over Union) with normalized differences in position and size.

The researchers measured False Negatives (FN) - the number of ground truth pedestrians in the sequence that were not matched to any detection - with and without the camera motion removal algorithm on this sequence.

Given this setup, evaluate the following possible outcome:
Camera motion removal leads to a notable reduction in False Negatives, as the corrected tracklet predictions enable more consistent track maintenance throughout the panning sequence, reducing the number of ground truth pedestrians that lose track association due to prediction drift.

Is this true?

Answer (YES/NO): YES